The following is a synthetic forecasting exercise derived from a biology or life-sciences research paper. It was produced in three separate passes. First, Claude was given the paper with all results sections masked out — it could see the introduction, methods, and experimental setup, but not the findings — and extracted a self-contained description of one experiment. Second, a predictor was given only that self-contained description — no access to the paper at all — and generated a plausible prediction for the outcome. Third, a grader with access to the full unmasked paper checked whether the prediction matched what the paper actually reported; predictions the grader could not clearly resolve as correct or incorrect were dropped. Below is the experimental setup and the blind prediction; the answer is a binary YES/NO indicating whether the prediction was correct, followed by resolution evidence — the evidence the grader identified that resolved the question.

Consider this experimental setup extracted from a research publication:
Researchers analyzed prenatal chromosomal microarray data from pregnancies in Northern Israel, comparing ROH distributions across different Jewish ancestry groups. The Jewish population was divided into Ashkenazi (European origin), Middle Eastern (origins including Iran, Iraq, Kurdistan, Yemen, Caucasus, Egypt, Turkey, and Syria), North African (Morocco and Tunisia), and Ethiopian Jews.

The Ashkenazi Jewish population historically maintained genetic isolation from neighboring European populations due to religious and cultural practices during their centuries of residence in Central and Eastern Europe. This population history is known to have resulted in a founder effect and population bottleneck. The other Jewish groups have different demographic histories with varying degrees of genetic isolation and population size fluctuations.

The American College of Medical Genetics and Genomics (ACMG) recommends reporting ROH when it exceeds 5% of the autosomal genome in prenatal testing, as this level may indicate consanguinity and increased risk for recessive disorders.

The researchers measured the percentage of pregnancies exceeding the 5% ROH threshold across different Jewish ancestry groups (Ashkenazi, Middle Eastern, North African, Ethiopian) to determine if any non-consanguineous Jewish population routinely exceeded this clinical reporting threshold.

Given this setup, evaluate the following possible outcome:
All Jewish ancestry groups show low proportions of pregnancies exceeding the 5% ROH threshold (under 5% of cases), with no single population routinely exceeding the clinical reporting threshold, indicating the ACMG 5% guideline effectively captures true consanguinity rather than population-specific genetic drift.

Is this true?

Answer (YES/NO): YES